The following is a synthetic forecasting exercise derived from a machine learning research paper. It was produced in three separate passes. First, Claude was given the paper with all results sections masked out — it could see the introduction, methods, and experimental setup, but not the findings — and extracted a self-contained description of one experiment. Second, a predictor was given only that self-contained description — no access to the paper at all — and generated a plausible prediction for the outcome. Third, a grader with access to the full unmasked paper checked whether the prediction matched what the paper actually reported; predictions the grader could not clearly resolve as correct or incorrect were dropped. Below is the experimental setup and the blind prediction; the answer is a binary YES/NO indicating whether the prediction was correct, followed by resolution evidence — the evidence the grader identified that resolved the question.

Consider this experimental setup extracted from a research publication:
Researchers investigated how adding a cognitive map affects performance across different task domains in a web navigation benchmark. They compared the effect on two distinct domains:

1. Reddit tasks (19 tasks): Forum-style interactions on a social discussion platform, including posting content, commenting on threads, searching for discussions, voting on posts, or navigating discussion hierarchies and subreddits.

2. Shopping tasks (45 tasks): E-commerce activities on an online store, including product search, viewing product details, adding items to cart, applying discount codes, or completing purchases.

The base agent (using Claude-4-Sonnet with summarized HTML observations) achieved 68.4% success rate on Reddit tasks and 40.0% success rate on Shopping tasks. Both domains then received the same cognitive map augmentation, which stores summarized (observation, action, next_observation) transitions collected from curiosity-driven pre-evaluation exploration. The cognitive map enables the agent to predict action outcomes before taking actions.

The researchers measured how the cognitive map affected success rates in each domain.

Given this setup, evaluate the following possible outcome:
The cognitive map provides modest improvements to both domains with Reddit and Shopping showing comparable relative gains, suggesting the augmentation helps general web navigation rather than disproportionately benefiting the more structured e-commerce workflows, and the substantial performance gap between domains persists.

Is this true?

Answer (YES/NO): YES